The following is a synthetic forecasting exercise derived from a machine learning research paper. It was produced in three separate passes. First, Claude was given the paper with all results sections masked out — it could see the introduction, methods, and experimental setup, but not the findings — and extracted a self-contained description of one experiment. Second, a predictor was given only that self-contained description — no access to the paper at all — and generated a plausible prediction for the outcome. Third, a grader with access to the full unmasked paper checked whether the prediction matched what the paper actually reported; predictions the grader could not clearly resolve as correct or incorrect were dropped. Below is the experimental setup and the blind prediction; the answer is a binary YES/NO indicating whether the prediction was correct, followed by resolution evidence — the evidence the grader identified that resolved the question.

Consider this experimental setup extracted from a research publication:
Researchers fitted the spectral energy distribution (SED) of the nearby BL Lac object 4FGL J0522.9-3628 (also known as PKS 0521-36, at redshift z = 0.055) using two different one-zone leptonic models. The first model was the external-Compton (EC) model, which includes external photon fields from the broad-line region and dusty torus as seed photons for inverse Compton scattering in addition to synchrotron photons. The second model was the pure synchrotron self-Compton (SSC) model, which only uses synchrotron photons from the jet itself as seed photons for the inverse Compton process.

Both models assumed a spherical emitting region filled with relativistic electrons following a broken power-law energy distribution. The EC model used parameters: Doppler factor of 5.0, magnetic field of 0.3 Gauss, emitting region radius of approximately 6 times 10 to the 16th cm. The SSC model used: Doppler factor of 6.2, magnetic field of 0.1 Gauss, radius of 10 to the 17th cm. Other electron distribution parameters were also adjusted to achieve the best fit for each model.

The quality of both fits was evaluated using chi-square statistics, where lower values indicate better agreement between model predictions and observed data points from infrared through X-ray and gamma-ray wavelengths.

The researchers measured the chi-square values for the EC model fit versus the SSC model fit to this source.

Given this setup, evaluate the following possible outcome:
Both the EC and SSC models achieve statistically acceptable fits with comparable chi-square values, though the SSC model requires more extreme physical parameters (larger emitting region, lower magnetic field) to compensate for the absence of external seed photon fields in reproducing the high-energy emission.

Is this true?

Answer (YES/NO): YES